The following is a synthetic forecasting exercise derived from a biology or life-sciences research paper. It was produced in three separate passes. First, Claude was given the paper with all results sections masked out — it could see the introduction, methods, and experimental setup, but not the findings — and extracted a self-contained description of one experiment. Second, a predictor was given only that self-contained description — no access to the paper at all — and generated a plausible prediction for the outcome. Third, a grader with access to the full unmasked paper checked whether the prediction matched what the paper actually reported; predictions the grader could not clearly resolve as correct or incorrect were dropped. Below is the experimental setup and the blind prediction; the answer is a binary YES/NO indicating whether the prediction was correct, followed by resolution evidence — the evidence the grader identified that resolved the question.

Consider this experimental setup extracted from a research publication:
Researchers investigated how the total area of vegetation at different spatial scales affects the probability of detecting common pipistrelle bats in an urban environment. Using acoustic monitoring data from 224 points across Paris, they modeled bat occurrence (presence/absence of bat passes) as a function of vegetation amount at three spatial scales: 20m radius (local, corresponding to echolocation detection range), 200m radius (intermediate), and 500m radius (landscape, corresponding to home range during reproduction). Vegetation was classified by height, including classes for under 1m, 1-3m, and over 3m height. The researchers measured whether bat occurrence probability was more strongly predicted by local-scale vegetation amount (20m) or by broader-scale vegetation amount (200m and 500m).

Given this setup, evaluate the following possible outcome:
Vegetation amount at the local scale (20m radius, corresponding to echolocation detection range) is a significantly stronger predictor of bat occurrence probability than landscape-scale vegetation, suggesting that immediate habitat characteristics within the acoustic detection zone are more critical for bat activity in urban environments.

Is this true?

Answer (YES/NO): NO